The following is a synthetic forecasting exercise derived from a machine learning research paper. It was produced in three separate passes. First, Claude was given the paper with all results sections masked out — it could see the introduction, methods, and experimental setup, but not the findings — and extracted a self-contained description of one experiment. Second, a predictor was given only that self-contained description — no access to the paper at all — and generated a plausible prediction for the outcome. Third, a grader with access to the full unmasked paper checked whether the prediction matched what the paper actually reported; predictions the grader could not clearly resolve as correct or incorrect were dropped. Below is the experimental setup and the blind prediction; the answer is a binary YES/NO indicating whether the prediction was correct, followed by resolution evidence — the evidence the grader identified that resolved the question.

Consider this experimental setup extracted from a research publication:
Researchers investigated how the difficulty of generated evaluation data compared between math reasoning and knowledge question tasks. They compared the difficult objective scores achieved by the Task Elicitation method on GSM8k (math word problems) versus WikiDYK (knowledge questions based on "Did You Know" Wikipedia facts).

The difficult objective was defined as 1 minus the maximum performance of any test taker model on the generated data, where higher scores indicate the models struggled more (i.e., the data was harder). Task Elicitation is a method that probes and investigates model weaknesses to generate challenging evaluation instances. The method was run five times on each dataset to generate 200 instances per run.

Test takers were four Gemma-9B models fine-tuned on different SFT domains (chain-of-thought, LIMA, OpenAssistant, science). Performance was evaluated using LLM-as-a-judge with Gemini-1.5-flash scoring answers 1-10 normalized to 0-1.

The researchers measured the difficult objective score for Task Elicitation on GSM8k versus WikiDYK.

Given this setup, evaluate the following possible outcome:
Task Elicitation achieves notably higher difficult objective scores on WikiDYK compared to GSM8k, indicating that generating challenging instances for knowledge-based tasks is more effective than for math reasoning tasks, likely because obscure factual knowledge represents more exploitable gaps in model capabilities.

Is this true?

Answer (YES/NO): YES